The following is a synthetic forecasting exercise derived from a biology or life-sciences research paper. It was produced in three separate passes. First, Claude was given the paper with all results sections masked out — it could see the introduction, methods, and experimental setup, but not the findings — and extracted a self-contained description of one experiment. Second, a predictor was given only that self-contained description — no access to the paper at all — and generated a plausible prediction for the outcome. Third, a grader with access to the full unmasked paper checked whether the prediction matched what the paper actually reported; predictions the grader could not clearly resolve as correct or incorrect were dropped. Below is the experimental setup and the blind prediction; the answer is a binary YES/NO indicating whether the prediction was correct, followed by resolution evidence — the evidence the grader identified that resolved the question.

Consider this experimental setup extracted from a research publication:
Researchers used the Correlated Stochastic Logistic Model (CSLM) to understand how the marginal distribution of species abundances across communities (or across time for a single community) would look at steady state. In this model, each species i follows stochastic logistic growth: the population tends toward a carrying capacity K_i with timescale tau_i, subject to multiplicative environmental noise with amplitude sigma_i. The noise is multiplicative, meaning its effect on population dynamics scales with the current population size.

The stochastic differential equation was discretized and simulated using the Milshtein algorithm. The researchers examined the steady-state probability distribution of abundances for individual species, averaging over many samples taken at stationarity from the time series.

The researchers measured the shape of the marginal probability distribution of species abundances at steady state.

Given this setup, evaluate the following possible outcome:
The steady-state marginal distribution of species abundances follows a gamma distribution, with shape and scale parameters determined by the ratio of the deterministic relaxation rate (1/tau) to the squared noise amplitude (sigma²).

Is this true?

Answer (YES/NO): YES